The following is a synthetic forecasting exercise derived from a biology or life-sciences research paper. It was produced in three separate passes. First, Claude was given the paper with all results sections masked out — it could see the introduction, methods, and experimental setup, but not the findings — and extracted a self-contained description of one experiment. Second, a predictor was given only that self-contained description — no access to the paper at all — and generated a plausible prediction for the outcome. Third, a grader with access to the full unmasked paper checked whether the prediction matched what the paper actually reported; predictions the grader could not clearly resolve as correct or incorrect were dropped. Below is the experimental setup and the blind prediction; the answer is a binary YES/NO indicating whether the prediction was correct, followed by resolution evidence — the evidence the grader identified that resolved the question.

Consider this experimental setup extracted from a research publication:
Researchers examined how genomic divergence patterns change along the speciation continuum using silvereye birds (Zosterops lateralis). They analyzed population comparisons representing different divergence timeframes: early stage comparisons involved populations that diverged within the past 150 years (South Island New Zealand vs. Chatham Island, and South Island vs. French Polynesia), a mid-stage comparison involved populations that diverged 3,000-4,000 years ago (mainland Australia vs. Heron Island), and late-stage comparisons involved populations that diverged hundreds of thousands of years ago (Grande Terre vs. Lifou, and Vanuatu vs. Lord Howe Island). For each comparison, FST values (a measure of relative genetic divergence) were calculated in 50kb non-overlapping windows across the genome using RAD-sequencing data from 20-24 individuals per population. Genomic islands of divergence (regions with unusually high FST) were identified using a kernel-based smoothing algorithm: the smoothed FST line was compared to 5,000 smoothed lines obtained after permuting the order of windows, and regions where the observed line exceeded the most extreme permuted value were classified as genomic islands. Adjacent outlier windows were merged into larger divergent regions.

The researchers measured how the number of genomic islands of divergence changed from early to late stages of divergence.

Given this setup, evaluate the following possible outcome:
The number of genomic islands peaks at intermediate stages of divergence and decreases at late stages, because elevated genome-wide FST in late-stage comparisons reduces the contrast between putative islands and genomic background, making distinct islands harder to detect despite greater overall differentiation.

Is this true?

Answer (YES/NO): NO